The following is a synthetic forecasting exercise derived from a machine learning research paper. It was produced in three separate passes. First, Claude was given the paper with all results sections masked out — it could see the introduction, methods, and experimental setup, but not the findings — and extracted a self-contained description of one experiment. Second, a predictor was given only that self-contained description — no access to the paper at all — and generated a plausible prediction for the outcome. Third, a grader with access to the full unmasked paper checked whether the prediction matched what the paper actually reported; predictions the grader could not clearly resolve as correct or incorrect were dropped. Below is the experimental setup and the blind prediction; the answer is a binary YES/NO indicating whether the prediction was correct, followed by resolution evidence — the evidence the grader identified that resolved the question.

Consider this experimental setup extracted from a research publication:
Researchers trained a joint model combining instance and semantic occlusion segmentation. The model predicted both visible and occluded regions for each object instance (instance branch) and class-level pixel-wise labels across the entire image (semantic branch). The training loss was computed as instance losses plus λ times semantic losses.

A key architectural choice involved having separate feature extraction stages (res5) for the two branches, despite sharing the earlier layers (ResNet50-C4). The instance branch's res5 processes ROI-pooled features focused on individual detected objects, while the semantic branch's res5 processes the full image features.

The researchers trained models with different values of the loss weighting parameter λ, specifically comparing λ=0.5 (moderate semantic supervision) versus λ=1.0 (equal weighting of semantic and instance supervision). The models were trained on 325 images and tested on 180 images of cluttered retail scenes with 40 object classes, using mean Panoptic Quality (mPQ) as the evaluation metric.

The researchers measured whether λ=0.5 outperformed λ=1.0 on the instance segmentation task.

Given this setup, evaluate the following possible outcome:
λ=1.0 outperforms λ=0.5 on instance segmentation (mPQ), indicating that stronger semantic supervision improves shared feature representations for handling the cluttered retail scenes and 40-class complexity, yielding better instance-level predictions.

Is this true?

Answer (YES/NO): NO